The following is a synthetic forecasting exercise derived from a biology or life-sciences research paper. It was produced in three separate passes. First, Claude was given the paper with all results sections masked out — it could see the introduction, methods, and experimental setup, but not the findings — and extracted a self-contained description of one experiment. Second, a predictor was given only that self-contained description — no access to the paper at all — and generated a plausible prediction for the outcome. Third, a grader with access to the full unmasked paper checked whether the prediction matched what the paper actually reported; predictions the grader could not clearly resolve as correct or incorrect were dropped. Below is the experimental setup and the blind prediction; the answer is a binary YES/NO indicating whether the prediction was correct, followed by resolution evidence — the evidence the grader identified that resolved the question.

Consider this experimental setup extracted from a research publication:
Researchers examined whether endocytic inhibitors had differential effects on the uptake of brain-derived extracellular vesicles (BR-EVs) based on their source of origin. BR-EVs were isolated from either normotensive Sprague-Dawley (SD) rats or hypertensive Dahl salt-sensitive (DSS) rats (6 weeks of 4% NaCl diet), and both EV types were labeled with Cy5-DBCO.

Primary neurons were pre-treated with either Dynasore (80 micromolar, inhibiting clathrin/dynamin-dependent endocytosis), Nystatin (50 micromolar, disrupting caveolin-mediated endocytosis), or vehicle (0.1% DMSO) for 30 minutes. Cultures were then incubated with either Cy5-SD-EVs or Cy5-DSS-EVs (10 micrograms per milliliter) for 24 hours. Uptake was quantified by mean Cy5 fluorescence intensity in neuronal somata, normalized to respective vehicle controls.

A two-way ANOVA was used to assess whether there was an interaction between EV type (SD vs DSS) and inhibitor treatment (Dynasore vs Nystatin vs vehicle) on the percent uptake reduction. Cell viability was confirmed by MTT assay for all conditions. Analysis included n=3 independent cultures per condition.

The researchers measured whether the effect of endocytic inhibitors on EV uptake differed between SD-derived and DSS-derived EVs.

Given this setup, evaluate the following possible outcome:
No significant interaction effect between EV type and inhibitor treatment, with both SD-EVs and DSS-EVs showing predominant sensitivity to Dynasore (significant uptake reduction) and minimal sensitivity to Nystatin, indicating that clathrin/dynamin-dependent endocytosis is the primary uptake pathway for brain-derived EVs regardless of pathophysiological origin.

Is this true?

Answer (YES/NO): YES